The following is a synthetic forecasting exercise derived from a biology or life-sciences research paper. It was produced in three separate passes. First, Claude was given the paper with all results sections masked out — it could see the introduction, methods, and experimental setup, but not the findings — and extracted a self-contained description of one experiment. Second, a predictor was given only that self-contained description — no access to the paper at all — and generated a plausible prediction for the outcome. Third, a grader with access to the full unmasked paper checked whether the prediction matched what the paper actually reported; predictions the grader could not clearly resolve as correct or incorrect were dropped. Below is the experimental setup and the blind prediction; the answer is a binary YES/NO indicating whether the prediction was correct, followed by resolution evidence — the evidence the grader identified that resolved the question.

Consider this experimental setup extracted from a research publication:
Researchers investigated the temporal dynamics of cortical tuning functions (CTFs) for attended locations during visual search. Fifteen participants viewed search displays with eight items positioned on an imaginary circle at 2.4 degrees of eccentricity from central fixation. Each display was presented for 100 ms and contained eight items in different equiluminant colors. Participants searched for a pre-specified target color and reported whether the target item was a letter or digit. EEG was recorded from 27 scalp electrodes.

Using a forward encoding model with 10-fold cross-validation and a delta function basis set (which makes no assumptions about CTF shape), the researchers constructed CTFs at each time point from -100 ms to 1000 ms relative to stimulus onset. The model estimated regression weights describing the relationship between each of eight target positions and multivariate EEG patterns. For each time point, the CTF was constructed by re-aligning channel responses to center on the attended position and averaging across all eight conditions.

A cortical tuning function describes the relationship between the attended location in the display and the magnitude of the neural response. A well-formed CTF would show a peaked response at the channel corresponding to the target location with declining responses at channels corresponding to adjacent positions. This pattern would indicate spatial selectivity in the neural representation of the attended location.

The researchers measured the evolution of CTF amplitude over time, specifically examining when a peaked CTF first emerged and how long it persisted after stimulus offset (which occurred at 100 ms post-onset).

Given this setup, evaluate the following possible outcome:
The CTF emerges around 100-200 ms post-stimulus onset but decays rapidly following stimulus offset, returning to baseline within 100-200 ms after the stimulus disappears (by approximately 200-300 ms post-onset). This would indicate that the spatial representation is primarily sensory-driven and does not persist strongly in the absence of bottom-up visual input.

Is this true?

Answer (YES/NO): NO